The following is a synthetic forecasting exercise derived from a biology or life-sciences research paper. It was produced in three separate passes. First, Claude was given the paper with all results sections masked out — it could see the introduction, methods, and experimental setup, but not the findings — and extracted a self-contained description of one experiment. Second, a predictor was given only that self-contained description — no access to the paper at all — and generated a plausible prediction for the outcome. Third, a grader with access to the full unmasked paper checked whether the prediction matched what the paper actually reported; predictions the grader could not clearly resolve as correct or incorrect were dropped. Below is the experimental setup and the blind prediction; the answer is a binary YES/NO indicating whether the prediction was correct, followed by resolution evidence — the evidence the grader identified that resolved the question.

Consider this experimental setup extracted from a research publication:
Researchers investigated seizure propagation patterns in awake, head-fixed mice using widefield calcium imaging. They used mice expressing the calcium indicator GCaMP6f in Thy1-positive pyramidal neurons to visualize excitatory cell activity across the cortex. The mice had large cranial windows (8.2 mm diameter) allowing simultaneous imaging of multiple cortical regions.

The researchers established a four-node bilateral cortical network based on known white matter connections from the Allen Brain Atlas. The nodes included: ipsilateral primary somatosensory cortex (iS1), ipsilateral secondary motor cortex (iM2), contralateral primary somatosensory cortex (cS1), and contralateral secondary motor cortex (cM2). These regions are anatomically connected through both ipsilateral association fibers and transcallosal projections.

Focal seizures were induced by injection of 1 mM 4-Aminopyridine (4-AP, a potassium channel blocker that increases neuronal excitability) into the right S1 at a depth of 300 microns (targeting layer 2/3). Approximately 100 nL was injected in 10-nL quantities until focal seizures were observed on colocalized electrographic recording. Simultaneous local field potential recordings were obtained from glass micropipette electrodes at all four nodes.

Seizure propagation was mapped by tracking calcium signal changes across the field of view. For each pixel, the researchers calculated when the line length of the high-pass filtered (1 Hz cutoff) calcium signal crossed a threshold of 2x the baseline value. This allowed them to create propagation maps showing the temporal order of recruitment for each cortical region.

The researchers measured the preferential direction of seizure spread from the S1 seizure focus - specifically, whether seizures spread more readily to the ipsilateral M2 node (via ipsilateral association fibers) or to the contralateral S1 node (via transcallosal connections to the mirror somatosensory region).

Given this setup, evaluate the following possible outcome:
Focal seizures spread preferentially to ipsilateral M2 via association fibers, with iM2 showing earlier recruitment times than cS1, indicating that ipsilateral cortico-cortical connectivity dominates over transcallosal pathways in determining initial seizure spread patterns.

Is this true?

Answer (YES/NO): YES